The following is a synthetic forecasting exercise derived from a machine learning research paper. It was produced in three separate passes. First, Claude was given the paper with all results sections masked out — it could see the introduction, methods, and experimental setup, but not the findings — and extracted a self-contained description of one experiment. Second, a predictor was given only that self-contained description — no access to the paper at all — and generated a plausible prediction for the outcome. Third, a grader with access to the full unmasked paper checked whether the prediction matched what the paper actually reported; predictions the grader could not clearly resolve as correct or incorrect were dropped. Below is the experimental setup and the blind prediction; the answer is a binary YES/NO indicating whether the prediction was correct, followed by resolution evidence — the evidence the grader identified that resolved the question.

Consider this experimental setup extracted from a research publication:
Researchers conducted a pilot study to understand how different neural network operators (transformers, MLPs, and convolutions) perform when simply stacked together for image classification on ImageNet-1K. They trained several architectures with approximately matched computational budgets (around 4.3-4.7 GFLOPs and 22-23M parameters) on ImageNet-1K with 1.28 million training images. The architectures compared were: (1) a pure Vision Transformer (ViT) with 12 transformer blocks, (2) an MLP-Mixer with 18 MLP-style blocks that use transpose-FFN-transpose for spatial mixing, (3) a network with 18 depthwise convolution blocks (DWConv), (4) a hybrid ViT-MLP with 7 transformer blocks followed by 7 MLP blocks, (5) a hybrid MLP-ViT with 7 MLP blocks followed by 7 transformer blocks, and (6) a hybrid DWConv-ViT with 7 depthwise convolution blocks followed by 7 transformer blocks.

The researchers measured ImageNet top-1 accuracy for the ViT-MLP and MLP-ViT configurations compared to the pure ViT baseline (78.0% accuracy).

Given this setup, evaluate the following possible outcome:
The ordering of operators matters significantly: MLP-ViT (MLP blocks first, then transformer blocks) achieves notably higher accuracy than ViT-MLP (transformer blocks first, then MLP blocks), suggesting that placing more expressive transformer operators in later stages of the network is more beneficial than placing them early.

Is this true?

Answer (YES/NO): YES